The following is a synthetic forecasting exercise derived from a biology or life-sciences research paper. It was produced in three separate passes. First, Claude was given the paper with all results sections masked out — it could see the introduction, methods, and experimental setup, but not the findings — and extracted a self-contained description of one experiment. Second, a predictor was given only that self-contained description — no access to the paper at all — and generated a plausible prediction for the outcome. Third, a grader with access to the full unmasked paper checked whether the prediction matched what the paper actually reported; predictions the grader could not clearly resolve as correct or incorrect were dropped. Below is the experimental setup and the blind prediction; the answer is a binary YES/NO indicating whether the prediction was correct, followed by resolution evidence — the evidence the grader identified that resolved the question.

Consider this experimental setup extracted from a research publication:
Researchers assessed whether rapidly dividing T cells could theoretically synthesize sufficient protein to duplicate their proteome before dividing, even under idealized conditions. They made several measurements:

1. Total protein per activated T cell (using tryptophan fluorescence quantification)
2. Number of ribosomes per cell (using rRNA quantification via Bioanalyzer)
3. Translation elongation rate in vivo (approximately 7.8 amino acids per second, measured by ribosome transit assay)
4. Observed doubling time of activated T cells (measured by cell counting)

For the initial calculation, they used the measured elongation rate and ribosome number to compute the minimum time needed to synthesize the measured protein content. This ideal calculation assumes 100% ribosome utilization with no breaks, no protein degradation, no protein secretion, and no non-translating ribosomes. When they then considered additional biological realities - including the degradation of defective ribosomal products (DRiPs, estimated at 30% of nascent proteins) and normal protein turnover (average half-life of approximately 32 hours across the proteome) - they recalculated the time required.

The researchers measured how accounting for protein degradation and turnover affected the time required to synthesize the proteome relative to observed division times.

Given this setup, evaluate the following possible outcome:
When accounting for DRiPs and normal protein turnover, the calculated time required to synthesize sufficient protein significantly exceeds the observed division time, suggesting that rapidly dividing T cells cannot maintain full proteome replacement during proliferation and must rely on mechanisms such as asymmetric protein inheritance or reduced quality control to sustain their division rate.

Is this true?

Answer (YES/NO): YES